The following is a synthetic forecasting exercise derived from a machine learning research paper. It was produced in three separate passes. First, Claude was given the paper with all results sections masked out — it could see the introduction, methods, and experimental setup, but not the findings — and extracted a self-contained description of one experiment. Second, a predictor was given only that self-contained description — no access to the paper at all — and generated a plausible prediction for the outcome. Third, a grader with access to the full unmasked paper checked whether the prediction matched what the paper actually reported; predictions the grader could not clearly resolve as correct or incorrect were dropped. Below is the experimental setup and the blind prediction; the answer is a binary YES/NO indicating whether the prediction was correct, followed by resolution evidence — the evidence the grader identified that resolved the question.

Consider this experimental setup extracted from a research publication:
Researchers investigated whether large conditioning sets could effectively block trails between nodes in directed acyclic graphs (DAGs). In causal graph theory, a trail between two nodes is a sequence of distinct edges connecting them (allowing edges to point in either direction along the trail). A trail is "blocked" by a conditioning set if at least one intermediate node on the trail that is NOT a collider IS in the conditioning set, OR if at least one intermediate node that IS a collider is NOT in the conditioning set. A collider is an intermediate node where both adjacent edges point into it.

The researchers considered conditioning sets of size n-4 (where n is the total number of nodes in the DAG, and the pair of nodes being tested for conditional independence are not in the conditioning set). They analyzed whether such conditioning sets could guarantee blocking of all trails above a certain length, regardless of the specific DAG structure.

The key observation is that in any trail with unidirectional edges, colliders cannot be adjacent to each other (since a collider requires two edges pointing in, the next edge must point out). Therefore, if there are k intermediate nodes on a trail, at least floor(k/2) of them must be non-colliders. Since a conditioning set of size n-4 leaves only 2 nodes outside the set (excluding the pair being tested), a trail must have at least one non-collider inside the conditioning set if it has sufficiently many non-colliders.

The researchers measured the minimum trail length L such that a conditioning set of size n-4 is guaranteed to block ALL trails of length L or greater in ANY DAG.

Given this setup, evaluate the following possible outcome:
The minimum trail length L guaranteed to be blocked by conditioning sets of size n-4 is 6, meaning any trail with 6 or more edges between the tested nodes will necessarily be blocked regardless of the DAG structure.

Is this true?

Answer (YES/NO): NO